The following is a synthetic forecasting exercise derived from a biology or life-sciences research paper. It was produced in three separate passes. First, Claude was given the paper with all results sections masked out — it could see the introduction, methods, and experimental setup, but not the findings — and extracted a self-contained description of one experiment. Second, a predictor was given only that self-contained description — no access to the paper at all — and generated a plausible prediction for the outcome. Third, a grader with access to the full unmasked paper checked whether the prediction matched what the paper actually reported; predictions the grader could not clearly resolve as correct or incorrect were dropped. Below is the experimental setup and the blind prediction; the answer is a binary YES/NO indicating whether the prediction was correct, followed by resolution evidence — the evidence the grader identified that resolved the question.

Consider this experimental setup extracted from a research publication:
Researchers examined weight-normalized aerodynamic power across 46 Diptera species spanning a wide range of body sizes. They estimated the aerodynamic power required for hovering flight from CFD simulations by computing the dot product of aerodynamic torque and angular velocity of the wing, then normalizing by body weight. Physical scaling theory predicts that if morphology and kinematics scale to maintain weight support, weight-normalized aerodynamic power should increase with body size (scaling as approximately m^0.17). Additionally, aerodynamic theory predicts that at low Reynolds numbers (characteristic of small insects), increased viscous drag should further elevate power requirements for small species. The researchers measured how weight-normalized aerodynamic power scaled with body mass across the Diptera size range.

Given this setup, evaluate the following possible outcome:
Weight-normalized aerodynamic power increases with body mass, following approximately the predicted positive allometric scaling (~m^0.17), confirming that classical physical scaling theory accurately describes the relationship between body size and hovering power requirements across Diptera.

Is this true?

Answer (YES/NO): NO